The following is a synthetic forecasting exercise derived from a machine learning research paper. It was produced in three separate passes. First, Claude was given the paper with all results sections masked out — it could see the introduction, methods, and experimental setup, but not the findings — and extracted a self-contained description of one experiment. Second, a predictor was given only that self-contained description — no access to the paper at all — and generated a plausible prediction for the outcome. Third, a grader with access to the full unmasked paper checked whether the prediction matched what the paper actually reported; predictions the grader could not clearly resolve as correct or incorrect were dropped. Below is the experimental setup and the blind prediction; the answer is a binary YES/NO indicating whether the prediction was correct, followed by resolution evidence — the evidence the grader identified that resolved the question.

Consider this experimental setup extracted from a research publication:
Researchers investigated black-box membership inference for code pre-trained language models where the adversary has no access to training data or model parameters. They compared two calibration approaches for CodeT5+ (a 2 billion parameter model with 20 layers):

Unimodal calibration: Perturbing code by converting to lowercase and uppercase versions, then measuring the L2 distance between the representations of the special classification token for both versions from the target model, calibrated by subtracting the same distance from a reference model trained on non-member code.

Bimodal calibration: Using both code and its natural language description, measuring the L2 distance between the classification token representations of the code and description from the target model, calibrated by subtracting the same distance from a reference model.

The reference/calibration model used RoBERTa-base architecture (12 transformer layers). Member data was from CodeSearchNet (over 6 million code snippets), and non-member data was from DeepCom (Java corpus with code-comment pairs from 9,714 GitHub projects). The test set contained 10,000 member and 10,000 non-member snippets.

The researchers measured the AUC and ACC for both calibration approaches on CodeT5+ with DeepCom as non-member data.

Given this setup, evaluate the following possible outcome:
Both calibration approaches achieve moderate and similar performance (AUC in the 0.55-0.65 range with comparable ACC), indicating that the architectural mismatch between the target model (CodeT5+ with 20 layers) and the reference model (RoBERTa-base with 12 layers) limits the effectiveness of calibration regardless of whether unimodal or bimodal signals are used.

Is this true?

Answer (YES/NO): NO